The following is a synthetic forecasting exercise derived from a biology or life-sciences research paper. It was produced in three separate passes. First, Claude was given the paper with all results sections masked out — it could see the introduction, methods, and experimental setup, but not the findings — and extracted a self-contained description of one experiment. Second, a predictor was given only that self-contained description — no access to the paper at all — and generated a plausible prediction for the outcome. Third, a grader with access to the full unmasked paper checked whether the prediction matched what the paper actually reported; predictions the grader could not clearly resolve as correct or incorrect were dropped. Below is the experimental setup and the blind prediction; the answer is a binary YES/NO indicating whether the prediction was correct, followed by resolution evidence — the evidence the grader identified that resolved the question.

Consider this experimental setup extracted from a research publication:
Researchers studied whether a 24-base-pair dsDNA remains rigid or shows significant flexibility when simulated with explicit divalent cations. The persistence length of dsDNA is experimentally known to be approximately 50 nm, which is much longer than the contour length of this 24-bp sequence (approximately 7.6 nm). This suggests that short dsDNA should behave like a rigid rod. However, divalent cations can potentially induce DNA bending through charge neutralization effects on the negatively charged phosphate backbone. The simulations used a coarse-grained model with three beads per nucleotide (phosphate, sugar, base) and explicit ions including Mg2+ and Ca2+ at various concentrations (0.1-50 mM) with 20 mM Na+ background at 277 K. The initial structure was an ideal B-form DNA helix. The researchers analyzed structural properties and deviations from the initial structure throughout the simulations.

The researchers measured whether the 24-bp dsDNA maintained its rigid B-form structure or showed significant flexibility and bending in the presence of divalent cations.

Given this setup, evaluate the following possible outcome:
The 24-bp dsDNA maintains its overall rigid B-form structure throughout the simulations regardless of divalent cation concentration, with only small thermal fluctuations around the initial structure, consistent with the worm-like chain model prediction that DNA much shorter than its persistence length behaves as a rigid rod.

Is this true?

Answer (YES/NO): NO